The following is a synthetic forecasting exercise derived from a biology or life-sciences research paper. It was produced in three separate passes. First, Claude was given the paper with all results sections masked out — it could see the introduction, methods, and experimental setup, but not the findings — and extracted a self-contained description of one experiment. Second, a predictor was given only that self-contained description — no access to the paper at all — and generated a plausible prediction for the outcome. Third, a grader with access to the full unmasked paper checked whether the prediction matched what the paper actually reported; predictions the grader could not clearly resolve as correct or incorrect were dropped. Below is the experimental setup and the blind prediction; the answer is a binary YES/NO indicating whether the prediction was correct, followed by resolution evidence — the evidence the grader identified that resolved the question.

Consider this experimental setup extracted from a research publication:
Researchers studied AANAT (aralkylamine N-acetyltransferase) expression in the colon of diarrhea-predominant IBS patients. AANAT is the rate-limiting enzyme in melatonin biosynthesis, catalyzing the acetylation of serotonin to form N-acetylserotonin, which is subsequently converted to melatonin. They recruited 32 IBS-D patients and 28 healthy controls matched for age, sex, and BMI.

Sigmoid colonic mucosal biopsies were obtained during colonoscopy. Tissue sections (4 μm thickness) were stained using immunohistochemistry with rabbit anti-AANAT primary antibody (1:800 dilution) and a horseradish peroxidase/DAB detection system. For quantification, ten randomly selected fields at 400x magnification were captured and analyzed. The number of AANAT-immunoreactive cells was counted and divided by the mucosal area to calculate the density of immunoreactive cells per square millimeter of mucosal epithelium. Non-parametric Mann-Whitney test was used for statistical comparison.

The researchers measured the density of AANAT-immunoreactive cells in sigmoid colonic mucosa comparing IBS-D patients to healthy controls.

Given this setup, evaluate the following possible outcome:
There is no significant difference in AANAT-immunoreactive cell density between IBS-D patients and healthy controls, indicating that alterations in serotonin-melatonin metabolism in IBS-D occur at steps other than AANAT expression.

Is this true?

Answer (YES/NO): NO